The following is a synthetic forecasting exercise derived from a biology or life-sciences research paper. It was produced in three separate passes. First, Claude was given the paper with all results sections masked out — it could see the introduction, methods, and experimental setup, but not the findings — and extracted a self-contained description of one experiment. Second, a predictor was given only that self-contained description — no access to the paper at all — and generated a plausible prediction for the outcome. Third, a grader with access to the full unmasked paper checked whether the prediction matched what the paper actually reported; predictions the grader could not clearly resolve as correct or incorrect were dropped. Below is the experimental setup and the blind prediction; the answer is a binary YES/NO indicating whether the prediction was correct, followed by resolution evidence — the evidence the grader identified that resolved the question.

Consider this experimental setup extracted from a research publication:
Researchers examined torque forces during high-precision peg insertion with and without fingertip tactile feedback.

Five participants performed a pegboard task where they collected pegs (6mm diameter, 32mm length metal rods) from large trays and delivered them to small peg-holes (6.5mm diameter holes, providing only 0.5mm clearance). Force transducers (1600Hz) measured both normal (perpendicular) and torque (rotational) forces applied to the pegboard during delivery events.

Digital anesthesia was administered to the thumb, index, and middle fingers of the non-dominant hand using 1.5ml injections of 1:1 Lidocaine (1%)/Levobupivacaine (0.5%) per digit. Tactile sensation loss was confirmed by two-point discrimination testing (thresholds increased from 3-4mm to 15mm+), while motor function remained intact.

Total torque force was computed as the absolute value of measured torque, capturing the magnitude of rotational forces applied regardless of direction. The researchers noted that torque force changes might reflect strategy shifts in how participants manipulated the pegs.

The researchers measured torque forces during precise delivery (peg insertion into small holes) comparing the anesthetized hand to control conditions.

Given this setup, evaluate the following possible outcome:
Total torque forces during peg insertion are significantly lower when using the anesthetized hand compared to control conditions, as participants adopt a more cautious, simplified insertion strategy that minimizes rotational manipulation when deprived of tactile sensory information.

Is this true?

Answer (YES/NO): NO